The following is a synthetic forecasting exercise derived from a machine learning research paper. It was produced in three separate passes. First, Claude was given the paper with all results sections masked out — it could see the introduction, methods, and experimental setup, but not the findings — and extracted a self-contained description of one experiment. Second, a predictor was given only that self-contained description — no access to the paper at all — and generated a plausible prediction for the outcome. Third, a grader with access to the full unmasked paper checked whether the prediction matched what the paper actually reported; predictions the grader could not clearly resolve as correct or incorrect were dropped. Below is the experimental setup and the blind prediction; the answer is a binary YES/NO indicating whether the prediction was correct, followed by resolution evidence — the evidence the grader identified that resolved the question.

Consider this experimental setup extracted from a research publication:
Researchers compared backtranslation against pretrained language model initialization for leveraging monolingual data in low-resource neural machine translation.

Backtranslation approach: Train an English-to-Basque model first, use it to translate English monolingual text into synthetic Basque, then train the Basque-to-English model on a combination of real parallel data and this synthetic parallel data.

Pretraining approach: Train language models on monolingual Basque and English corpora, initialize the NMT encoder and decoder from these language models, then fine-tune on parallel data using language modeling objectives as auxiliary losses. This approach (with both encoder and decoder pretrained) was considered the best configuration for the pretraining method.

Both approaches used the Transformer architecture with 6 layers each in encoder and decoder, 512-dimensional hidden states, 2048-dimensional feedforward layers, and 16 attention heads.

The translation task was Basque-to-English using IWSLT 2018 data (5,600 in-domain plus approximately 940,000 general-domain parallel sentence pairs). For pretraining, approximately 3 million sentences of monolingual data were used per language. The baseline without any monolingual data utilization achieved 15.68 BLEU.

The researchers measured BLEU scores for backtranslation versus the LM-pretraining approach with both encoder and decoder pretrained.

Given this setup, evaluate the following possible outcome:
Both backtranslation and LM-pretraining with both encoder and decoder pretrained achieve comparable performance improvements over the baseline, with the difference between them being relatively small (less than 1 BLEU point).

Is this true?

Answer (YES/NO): NO